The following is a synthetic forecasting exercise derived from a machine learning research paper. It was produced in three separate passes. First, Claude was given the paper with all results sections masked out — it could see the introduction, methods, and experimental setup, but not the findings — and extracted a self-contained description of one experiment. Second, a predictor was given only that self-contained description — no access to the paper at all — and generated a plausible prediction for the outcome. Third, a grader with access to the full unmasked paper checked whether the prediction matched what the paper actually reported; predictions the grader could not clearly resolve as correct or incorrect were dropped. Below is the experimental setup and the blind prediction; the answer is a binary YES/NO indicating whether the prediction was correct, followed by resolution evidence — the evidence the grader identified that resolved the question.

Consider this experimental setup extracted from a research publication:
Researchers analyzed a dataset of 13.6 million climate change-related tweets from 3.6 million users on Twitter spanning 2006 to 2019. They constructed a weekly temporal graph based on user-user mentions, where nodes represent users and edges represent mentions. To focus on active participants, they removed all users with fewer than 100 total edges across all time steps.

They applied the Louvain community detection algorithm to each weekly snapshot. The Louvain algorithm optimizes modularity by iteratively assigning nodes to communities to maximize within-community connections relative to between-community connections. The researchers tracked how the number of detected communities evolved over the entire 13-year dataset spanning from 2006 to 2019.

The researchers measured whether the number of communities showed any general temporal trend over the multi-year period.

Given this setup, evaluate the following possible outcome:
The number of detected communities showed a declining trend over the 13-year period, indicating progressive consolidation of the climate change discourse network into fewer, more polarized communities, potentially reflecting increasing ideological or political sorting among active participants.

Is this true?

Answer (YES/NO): NO